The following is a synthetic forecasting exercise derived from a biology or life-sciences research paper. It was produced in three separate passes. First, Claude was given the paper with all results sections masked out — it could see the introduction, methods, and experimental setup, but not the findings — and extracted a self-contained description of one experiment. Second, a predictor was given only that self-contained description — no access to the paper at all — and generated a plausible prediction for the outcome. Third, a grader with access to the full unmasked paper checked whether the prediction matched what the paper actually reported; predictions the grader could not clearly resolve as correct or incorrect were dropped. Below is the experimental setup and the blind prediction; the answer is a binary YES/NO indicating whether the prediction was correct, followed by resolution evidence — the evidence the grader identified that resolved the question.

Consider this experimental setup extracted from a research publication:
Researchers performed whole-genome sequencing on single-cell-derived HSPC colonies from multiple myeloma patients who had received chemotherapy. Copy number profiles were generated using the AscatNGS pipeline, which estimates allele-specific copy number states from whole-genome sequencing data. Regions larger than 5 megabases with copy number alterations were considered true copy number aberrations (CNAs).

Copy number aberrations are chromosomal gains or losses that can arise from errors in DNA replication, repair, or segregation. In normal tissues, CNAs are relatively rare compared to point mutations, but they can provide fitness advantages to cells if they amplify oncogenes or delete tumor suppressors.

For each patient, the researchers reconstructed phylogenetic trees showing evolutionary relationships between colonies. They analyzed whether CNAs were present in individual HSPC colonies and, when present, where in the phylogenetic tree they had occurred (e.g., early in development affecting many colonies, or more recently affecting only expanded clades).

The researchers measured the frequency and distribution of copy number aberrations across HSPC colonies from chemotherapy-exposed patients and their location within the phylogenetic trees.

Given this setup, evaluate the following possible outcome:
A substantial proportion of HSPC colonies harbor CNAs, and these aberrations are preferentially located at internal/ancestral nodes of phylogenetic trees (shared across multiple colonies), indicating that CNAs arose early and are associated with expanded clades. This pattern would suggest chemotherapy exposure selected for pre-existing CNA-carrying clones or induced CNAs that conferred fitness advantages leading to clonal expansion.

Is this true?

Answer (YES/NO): NO